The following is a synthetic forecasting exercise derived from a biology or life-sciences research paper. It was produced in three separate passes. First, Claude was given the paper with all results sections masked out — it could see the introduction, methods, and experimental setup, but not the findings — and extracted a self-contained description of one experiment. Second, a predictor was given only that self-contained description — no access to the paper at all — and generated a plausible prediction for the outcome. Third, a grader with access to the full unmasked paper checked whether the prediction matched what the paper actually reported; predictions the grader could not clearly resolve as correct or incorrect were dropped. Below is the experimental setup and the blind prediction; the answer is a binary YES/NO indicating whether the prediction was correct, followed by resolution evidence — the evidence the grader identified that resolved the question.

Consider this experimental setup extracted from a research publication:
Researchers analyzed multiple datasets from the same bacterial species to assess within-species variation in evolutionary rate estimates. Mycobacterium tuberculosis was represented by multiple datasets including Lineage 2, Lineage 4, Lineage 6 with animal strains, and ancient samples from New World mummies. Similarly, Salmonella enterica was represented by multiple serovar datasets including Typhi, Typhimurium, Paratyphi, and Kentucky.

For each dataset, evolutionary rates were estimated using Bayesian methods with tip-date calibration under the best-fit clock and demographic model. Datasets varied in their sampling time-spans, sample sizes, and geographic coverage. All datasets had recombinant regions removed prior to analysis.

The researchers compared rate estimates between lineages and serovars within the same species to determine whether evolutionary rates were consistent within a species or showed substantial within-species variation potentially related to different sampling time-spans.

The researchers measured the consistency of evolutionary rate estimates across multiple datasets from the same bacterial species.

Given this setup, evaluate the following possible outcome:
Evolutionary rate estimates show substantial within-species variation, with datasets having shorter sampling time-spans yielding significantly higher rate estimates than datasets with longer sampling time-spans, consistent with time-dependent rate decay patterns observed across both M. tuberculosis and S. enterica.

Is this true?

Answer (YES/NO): NO